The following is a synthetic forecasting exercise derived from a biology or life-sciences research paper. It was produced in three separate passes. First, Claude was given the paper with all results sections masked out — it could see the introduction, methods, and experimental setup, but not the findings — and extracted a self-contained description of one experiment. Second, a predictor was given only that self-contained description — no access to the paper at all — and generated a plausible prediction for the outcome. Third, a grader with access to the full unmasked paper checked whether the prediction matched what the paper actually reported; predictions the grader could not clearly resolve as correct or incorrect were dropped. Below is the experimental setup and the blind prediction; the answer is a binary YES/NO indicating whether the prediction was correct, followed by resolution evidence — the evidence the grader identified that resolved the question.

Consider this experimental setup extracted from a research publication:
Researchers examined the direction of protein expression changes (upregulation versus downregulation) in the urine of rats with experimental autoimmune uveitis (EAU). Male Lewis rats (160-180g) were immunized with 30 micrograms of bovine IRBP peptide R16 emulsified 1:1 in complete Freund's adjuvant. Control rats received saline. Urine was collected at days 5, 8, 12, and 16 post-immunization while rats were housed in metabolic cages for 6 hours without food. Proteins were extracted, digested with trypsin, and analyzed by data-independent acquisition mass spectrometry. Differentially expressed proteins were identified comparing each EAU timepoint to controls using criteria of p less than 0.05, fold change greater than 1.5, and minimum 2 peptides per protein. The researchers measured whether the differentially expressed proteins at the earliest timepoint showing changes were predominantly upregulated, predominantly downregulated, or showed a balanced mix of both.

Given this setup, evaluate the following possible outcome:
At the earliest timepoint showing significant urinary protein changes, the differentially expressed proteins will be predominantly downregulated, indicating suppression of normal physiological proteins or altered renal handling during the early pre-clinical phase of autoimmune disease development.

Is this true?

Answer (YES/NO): YES